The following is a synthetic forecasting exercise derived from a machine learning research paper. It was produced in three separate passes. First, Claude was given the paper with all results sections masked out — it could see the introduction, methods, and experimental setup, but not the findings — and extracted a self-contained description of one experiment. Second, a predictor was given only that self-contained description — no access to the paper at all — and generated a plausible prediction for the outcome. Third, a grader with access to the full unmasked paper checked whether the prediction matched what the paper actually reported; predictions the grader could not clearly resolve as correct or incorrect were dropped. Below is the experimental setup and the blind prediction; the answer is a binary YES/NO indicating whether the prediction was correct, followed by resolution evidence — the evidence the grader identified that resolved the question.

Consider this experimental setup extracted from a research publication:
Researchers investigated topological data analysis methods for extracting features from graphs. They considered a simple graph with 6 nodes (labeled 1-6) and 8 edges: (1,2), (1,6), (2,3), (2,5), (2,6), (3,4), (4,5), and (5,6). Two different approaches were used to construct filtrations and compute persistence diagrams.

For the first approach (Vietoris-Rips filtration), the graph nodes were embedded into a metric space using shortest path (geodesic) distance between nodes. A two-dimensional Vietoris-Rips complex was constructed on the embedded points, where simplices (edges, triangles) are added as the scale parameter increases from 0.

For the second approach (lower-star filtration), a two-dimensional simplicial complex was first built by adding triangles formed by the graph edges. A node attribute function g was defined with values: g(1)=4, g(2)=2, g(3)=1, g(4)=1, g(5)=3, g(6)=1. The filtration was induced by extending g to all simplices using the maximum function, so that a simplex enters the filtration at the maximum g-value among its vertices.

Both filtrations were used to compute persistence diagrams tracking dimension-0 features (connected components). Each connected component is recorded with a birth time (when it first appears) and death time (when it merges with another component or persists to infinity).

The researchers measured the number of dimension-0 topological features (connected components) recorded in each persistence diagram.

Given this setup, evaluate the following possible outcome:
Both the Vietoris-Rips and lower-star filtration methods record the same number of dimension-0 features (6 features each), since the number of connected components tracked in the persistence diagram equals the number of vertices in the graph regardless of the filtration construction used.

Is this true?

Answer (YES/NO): NO